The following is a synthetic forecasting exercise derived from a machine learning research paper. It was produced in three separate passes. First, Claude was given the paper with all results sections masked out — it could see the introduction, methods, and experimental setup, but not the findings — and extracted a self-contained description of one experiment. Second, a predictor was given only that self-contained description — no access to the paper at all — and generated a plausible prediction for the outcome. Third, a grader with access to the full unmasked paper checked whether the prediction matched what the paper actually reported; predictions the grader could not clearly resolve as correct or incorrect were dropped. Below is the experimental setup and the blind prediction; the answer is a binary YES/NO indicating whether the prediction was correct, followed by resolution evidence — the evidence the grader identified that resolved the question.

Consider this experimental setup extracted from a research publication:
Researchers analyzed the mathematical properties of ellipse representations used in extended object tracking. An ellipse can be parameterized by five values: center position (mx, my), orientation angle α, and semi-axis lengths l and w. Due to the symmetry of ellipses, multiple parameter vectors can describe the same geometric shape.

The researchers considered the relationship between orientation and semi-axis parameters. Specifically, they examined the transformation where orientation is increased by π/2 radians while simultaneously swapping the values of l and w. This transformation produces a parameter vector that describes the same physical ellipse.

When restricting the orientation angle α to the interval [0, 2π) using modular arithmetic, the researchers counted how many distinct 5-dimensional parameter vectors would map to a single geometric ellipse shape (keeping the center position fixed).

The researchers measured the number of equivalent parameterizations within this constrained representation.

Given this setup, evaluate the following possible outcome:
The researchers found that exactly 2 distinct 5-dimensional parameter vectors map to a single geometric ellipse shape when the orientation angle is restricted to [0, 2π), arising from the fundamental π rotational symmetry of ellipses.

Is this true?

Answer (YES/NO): NO